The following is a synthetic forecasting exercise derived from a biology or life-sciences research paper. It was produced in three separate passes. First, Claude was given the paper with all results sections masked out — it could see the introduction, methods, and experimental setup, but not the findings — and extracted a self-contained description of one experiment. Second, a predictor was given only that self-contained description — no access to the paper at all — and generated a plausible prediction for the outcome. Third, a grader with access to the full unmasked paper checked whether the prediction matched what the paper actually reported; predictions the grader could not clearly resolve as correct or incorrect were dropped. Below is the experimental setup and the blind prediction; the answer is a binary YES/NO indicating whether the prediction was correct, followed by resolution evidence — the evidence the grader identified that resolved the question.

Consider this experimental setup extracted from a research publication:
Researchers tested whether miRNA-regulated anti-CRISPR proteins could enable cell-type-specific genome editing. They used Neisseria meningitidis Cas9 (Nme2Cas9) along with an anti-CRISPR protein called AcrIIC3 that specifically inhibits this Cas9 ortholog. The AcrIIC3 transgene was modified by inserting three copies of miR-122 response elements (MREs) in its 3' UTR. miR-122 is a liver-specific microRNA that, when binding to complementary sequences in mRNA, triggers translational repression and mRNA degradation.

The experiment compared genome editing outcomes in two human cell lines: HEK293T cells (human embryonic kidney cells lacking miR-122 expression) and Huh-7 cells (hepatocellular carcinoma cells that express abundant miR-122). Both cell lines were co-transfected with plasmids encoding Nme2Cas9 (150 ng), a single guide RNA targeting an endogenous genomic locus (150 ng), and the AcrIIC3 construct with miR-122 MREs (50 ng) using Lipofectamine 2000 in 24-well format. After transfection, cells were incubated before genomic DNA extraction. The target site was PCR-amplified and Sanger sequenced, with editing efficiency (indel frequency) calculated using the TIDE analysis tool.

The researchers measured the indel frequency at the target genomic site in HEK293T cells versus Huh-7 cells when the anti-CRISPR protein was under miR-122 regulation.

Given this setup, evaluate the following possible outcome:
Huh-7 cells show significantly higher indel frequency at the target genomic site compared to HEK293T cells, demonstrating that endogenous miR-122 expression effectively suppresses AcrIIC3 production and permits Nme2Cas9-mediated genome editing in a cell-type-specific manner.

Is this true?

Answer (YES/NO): YES